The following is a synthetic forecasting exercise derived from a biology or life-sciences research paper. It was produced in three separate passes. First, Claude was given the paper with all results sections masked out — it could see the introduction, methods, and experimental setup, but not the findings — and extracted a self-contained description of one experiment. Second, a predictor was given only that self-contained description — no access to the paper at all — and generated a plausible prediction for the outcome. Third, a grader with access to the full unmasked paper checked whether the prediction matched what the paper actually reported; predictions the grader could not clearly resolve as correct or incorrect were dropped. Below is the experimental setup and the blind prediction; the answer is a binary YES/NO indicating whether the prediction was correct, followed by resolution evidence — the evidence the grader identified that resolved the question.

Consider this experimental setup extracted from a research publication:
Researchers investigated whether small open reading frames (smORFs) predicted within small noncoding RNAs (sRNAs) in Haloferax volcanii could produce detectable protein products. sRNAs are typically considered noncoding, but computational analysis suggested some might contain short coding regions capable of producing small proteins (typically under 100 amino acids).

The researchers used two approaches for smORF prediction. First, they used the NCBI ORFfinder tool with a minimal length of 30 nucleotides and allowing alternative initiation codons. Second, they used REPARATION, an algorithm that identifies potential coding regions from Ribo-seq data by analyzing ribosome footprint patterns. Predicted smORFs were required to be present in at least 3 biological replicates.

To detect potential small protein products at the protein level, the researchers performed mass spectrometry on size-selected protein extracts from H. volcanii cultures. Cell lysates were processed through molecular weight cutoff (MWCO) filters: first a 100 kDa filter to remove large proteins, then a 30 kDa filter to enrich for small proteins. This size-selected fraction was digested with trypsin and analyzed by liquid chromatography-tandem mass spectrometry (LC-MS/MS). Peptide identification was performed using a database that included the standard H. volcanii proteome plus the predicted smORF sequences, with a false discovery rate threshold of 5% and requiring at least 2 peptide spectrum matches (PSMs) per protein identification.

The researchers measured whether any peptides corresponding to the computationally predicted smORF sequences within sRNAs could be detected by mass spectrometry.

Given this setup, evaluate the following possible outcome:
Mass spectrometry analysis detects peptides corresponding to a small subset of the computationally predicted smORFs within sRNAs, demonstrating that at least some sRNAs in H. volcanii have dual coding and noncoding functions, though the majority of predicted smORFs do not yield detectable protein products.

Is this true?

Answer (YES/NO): YES